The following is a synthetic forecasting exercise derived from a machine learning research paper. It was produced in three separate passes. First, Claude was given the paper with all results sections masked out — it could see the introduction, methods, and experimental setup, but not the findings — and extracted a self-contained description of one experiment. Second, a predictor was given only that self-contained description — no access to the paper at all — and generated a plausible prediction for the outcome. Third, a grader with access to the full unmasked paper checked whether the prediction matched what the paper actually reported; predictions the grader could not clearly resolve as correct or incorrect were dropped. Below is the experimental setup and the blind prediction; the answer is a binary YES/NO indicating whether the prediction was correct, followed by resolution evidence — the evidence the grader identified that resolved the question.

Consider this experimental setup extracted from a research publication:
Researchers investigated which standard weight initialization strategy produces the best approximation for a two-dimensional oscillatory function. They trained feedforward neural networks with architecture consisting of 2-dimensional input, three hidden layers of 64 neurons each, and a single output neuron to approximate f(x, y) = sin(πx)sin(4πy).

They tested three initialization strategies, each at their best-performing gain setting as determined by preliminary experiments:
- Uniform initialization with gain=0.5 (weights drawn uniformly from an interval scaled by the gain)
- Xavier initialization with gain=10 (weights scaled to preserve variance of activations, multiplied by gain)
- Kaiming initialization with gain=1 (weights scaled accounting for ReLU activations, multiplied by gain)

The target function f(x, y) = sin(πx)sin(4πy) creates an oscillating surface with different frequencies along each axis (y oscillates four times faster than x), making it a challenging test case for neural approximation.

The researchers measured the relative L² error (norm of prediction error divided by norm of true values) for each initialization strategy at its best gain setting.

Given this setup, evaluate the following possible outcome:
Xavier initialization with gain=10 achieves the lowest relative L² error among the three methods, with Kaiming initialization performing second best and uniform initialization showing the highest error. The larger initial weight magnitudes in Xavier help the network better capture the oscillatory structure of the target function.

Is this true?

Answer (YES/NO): NO